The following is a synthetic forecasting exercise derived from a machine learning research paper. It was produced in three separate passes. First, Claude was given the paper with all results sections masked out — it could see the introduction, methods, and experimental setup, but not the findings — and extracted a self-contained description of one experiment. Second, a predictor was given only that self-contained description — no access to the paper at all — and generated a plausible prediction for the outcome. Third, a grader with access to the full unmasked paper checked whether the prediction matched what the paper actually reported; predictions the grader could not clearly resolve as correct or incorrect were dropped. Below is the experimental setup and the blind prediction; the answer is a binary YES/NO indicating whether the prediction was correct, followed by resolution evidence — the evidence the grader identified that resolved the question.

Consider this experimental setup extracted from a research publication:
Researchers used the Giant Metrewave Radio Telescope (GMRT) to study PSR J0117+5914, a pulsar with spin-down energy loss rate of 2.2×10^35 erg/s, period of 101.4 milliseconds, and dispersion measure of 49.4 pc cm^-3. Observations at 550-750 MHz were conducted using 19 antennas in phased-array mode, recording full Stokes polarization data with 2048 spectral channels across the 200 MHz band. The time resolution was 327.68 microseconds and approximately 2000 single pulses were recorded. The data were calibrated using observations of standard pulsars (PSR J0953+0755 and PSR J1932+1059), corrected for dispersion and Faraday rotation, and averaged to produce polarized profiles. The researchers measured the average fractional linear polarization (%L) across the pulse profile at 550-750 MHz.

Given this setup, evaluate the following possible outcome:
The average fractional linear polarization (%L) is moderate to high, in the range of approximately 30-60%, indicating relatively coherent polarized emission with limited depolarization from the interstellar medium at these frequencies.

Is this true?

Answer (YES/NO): NO